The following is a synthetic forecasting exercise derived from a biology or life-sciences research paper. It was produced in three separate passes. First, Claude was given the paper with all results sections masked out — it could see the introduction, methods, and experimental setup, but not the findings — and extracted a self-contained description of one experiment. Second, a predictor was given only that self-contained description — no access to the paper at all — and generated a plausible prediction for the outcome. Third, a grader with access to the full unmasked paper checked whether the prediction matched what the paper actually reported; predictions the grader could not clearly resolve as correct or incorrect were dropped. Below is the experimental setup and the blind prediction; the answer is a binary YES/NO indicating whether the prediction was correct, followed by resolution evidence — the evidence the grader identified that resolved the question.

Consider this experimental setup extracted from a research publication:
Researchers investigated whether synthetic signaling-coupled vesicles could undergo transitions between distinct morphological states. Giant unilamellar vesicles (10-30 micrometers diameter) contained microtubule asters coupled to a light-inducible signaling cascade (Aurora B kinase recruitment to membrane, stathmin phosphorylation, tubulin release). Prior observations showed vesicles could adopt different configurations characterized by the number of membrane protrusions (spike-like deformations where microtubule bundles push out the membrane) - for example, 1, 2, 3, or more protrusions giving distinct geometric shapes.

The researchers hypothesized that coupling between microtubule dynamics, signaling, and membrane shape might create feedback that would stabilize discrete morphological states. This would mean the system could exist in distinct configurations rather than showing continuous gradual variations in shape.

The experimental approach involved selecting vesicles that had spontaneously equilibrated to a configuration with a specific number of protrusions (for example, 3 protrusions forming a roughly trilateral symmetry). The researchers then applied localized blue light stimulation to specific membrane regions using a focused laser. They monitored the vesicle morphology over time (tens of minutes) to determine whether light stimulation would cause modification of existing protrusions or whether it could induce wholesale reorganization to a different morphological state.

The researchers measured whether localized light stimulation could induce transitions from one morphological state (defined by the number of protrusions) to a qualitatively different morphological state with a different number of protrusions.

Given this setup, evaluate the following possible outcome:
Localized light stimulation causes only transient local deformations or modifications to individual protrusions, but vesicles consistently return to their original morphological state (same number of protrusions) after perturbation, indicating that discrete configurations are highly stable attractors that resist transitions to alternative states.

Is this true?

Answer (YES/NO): NO